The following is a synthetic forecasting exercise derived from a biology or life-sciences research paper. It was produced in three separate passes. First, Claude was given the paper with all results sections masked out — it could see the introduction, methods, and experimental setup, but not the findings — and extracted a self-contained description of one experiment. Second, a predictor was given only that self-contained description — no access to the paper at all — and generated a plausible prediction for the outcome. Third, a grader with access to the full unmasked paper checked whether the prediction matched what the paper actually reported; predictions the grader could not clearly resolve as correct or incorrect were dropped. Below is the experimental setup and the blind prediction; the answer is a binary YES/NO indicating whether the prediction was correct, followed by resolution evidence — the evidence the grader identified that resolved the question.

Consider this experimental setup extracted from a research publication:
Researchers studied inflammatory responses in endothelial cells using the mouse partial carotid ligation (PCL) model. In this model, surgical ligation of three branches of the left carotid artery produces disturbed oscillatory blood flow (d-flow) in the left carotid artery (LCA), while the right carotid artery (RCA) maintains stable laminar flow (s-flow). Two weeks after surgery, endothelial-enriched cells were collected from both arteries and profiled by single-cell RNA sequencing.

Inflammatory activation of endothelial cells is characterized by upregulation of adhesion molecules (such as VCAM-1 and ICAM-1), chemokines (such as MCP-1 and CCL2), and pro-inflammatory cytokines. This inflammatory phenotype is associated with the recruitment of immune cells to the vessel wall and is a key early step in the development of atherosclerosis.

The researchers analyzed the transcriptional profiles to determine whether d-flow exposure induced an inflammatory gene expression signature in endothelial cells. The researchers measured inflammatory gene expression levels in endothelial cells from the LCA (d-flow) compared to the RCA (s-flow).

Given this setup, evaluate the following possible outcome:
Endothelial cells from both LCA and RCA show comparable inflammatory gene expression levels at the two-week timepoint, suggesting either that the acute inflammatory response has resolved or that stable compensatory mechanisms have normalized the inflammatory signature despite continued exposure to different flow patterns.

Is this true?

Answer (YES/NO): NO